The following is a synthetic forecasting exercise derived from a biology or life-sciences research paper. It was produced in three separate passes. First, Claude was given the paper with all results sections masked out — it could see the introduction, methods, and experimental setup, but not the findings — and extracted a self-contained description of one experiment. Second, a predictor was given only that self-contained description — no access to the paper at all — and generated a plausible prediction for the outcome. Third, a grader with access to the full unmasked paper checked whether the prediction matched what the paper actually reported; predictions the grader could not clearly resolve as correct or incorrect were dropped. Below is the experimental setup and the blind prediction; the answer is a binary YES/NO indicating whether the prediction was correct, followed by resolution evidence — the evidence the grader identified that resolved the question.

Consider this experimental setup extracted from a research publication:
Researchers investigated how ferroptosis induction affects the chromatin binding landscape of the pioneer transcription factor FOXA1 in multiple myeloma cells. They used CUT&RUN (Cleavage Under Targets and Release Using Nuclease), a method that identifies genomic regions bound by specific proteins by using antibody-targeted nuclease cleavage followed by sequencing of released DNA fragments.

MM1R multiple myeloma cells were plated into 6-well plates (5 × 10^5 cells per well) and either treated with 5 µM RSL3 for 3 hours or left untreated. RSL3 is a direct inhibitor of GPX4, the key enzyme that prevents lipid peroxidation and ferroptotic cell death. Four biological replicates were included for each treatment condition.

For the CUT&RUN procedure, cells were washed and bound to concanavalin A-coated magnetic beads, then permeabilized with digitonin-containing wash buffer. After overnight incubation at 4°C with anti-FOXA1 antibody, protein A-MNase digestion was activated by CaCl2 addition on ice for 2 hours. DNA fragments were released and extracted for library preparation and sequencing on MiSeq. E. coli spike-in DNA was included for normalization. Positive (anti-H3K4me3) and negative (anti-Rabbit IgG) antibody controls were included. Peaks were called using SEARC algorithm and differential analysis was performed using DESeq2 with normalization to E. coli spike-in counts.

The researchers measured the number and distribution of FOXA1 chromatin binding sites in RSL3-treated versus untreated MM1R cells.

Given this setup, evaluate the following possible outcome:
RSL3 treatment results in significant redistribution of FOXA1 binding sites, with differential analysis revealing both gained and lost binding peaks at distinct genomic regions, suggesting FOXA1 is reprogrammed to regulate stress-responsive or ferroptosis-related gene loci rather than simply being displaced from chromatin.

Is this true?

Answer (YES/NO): NO